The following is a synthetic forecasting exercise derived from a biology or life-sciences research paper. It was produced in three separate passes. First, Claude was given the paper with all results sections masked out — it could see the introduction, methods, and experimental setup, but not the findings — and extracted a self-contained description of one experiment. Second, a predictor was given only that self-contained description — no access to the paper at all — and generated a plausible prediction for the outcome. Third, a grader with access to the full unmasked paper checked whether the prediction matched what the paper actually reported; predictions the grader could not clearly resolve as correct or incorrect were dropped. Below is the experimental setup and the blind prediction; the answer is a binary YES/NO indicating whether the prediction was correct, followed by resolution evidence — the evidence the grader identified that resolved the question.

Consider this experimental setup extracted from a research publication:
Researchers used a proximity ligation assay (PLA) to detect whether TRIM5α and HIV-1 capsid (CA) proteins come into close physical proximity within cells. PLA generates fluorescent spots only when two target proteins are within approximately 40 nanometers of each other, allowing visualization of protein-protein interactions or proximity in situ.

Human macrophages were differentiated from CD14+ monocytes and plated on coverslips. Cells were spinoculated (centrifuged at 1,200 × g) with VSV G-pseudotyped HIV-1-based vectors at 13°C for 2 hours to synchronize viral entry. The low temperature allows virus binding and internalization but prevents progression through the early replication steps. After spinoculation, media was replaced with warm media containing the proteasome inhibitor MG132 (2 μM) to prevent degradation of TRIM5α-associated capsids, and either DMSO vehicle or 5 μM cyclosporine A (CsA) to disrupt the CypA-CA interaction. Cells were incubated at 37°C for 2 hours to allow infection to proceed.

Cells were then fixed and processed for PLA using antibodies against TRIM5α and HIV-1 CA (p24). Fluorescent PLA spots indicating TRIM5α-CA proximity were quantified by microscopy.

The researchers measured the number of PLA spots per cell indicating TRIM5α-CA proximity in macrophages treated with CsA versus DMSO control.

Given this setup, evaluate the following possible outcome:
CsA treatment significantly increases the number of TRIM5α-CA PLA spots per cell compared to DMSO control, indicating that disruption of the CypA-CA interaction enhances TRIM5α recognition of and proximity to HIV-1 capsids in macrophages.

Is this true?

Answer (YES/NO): YES